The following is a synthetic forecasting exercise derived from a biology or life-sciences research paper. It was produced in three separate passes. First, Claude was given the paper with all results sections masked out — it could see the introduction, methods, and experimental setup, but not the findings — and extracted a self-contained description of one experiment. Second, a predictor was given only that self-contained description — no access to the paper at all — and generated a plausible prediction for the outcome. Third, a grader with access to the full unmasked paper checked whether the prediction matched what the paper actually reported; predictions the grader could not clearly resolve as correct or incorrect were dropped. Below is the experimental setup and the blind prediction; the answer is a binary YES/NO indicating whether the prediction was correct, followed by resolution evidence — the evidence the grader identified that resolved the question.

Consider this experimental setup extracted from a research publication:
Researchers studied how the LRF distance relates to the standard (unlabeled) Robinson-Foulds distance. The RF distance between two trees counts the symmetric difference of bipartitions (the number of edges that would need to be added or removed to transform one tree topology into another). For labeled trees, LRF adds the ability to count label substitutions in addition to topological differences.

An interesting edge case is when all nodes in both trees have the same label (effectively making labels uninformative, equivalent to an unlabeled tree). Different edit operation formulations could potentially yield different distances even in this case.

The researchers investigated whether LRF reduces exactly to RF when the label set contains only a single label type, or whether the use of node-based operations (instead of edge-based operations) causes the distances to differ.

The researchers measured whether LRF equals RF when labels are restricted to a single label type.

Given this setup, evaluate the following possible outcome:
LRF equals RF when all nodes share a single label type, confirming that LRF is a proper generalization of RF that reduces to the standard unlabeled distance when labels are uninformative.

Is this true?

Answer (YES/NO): YES